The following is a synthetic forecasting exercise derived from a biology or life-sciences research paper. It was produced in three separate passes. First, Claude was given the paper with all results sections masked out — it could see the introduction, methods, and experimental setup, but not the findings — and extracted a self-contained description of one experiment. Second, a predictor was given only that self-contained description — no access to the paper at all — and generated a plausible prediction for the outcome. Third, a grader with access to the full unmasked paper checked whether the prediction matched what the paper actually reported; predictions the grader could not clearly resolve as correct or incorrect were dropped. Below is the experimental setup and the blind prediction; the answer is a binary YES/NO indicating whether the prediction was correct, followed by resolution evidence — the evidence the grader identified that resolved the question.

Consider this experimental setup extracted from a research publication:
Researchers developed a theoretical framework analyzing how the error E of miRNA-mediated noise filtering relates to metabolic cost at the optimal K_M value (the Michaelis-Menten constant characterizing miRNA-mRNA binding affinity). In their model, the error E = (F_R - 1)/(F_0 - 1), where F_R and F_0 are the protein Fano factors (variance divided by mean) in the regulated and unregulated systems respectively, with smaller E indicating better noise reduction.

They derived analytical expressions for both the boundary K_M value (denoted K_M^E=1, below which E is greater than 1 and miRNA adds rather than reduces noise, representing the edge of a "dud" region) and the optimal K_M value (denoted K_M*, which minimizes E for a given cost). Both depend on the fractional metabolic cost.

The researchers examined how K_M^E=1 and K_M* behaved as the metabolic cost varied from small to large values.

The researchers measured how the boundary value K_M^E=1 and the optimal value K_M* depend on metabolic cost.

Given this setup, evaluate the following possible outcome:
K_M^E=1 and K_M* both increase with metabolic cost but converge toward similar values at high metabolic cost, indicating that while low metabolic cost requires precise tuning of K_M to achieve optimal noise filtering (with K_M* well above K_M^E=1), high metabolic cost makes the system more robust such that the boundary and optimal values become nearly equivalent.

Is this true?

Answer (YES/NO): NO